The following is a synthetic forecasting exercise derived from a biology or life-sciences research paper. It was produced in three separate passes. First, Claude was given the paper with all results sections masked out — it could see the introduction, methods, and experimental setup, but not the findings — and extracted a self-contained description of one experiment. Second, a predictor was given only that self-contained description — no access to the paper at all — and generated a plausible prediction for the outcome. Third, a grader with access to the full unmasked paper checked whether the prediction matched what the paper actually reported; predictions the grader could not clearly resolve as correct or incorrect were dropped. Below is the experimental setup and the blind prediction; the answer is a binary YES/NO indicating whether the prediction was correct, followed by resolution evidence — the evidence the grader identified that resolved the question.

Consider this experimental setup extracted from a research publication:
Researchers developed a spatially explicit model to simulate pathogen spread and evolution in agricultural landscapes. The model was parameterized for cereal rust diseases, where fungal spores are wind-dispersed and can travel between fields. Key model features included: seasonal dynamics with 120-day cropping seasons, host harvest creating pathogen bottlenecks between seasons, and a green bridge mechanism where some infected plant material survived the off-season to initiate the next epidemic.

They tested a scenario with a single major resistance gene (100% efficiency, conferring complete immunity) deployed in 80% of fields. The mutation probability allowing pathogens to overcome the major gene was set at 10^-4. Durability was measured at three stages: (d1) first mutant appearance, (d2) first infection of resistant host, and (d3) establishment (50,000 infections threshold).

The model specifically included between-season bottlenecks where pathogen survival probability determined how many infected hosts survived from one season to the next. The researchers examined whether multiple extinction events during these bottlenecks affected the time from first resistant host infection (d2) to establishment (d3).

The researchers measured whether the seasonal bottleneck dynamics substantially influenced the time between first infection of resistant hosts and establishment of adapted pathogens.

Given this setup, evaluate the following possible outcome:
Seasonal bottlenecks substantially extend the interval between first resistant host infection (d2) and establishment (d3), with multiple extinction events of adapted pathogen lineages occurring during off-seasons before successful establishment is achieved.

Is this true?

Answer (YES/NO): NO